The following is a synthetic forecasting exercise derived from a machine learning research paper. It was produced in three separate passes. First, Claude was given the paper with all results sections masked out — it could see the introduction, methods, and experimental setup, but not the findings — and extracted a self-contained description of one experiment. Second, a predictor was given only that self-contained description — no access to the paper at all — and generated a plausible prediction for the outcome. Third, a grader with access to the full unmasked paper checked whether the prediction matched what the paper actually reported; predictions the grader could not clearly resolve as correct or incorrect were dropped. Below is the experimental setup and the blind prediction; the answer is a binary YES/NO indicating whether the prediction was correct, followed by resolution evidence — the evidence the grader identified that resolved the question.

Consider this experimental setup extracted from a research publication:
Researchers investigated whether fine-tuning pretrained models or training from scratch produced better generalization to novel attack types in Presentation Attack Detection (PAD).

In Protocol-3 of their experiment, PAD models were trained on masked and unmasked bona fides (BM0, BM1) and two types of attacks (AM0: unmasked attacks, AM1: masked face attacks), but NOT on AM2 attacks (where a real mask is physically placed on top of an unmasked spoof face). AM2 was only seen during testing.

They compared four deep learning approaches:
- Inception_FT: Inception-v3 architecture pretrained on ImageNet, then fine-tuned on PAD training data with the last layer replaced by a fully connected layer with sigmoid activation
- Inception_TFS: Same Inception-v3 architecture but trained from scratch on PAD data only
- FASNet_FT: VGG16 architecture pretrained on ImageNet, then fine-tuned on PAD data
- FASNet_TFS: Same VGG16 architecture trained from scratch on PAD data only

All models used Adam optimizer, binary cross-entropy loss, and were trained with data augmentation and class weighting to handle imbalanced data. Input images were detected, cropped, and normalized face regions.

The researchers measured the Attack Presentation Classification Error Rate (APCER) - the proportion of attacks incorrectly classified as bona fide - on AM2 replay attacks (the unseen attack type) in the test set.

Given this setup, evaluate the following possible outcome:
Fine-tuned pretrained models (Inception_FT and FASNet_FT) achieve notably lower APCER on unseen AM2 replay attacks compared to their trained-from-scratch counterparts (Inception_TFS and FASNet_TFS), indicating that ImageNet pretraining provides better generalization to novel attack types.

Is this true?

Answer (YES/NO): NO